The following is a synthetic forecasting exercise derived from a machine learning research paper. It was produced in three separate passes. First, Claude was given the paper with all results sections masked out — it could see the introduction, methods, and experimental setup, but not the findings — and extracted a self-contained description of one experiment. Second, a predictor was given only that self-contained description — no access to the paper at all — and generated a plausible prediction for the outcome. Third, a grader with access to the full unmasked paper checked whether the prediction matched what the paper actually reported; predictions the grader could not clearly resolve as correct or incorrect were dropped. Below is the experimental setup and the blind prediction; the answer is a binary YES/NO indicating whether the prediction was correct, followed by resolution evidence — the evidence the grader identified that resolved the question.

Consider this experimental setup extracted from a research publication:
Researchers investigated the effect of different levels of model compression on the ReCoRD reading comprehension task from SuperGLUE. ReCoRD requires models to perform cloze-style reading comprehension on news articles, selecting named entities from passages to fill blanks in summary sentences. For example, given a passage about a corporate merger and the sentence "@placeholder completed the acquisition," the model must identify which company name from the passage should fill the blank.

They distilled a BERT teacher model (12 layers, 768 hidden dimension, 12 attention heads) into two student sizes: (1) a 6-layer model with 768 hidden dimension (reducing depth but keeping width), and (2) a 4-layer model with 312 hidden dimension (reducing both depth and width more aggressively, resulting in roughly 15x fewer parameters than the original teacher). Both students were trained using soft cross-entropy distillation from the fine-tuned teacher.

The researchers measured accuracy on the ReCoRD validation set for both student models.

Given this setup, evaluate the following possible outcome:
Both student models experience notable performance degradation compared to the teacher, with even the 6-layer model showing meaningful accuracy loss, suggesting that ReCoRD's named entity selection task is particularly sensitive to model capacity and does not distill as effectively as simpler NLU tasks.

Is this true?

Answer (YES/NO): NO